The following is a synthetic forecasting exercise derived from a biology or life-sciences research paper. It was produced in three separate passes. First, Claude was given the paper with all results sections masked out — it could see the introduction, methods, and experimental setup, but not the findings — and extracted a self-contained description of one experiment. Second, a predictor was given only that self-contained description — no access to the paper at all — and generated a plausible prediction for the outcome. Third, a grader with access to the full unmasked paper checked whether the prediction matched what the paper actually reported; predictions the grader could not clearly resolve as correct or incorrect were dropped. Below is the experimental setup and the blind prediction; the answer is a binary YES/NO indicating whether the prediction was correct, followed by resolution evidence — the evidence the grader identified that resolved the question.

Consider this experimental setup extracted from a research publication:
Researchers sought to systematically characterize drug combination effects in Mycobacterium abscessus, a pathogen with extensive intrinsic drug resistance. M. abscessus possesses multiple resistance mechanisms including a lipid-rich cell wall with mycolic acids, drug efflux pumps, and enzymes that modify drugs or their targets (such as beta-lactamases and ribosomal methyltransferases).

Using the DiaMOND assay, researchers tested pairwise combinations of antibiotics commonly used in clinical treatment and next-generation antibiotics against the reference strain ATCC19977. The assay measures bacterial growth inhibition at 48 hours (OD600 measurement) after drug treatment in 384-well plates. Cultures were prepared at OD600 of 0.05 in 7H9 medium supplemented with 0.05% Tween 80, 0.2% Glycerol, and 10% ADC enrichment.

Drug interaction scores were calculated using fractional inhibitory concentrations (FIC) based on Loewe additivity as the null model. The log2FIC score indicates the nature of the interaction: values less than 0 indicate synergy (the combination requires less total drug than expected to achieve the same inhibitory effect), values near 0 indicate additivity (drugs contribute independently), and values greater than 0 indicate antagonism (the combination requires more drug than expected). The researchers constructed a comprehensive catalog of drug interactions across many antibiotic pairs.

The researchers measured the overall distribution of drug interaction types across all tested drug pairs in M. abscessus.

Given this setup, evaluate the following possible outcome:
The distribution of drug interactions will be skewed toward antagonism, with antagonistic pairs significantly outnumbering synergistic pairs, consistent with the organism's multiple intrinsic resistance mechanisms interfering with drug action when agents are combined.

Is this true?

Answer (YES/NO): NO